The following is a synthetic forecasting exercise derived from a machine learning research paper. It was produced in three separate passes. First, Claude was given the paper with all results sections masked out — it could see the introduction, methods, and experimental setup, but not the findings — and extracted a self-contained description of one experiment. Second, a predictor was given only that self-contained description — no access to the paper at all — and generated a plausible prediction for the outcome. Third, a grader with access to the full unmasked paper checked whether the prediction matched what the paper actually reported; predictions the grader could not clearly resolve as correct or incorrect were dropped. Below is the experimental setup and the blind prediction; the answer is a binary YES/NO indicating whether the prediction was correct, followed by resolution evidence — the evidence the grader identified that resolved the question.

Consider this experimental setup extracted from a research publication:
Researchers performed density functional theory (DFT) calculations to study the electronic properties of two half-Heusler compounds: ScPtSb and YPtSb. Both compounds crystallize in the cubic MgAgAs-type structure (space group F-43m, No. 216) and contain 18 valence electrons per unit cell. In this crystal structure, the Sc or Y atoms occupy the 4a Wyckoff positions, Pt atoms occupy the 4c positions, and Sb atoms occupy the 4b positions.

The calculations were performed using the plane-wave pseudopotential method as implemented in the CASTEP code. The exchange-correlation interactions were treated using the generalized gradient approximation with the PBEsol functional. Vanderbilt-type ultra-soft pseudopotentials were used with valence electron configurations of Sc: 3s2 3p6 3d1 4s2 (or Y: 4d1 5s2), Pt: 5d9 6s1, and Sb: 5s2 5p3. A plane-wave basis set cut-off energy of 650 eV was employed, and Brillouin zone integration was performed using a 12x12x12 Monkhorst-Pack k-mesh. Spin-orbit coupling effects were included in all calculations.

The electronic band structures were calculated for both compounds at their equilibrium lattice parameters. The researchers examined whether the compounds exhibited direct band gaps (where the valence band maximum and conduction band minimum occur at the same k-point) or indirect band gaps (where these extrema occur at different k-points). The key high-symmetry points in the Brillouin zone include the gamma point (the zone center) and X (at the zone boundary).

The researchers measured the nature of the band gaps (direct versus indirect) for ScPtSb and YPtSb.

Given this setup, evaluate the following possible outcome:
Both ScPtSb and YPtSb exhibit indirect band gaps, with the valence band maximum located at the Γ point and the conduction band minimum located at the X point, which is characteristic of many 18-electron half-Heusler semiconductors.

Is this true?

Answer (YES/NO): NO